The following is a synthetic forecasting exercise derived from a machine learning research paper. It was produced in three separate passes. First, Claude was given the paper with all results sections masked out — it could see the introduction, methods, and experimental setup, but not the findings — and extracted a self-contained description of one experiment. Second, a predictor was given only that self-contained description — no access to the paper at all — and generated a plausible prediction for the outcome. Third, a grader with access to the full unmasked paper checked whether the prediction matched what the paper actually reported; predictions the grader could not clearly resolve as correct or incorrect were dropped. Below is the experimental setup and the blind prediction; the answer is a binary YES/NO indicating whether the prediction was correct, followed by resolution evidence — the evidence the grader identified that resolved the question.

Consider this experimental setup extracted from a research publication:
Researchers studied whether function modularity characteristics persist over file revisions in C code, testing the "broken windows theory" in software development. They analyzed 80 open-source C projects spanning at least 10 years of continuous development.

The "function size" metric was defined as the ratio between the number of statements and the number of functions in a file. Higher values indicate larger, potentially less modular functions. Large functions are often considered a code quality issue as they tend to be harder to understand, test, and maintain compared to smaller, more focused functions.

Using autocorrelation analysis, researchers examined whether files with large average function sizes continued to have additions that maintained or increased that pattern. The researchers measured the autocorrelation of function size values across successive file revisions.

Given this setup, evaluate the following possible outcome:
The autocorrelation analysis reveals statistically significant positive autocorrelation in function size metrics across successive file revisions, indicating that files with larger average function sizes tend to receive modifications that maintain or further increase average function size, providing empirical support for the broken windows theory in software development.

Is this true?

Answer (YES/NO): YES